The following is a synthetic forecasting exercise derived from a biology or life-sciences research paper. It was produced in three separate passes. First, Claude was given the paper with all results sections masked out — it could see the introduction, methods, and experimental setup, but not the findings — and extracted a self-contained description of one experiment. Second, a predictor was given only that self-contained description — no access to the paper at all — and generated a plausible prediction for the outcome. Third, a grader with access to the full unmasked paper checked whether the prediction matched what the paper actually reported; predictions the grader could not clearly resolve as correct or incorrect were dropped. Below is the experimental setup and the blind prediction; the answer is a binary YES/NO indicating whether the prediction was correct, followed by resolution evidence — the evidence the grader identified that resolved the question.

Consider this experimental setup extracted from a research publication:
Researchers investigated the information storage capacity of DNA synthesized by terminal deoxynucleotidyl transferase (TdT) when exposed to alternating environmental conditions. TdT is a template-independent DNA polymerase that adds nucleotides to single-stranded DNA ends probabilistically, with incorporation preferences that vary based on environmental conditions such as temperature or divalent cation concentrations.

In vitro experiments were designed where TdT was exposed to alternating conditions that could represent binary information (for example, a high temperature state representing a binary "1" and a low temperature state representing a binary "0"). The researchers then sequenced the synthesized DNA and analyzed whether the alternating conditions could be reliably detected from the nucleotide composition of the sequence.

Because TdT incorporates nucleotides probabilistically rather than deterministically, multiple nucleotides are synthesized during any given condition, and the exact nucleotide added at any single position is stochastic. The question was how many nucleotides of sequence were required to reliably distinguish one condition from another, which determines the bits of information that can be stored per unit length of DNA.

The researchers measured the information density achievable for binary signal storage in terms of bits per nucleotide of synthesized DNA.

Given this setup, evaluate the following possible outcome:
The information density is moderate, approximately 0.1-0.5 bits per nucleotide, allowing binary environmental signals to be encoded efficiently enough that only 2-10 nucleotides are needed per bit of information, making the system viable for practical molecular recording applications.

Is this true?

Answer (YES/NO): YES